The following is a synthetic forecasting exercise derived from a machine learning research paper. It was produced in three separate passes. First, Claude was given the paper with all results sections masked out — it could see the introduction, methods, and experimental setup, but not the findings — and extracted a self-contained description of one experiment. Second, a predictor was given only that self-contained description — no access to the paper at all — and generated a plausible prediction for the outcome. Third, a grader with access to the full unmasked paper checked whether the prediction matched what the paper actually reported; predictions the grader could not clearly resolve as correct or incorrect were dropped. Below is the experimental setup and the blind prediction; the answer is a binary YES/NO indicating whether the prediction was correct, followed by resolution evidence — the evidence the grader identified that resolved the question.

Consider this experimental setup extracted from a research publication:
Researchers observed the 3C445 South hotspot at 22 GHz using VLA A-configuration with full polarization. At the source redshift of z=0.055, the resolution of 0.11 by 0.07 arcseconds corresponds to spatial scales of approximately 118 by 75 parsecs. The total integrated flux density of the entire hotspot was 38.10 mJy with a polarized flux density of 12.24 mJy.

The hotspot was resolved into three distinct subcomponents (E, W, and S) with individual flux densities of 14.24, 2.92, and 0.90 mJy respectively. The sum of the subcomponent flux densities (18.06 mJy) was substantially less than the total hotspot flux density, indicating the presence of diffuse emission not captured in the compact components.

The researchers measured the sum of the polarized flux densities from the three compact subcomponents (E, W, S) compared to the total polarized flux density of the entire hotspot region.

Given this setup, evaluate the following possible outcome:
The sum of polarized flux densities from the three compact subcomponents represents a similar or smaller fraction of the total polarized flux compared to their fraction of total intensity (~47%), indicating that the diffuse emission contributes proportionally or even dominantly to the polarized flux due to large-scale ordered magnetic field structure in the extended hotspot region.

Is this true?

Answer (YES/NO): NO